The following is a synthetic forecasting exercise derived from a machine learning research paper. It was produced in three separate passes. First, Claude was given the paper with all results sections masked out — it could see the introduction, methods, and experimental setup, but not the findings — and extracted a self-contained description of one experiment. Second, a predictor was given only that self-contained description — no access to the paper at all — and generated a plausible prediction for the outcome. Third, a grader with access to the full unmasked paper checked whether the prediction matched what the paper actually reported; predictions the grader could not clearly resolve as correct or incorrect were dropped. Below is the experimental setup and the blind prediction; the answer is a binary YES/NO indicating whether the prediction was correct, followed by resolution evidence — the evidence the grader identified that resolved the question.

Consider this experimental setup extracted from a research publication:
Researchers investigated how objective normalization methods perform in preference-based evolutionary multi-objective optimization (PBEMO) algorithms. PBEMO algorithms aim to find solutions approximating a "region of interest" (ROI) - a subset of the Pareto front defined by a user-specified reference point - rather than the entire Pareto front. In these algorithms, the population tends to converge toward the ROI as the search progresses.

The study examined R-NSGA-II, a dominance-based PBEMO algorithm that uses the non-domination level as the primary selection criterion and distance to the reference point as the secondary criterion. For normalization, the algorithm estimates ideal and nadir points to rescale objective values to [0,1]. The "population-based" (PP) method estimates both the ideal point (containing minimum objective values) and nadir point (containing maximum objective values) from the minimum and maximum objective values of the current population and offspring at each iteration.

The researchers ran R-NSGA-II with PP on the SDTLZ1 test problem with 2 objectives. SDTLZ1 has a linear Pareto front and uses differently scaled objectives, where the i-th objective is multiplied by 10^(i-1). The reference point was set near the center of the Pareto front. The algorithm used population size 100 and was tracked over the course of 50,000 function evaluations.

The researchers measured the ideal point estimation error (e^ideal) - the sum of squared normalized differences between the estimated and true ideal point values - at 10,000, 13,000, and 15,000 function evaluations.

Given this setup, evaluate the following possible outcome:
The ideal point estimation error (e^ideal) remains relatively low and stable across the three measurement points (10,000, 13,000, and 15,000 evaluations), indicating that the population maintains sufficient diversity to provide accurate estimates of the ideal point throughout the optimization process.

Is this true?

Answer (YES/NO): NO